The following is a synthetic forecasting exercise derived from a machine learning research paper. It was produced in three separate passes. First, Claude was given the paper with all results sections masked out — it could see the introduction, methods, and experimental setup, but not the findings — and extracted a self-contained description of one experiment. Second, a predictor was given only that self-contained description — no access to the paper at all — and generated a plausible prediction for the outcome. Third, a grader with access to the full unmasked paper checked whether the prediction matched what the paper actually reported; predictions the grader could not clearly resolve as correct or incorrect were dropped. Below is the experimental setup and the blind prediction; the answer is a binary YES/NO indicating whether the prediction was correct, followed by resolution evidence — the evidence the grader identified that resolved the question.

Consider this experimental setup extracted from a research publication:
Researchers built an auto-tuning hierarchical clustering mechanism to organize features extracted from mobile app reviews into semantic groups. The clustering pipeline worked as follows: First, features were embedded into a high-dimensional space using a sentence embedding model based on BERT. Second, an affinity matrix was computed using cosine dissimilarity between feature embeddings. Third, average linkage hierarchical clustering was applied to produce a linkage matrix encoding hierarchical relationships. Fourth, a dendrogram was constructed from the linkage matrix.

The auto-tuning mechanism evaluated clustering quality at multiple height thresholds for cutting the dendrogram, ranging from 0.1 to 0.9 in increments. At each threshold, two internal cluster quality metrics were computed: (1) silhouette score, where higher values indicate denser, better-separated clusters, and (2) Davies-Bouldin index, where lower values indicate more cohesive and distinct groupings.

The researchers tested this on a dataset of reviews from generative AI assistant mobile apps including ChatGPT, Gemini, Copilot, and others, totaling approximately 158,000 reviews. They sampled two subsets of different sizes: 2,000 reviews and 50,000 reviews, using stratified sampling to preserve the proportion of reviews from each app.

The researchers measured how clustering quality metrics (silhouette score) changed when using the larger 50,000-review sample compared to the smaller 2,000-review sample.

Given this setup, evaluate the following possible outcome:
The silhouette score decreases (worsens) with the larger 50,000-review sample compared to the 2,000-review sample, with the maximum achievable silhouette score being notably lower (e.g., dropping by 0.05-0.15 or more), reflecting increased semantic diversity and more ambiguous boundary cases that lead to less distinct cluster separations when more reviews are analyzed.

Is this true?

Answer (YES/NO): NO